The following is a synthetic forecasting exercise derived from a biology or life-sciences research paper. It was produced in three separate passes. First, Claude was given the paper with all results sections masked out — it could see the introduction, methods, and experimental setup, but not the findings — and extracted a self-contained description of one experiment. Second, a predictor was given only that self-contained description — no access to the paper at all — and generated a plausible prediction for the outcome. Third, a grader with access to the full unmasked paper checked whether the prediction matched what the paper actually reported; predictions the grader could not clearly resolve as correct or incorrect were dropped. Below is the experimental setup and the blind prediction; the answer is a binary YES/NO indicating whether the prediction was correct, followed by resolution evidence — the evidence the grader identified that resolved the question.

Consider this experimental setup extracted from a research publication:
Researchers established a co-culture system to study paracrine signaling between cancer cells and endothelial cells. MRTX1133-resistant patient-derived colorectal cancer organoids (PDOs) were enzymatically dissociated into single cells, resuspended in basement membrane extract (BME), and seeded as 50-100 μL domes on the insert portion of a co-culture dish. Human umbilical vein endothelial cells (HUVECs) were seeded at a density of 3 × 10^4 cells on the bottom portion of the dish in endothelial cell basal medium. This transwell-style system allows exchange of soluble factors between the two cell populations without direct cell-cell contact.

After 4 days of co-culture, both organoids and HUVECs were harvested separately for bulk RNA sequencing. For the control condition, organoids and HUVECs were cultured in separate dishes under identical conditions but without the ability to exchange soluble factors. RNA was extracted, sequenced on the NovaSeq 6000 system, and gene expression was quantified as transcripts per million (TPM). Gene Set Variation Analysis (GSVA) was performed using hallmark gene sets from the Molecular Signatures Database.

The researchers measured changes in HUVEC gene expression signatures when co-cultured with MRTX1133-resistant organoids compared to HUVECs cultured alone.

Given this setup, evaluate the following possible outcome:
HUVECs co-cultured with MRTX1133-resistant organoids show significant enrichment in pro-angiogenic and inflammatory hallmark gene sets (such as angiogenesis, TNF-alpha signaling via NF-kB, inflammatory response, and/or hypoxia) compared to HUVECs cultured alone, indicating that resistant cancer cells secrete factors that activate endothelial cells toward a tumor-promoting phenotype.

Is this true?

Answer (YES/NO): NO